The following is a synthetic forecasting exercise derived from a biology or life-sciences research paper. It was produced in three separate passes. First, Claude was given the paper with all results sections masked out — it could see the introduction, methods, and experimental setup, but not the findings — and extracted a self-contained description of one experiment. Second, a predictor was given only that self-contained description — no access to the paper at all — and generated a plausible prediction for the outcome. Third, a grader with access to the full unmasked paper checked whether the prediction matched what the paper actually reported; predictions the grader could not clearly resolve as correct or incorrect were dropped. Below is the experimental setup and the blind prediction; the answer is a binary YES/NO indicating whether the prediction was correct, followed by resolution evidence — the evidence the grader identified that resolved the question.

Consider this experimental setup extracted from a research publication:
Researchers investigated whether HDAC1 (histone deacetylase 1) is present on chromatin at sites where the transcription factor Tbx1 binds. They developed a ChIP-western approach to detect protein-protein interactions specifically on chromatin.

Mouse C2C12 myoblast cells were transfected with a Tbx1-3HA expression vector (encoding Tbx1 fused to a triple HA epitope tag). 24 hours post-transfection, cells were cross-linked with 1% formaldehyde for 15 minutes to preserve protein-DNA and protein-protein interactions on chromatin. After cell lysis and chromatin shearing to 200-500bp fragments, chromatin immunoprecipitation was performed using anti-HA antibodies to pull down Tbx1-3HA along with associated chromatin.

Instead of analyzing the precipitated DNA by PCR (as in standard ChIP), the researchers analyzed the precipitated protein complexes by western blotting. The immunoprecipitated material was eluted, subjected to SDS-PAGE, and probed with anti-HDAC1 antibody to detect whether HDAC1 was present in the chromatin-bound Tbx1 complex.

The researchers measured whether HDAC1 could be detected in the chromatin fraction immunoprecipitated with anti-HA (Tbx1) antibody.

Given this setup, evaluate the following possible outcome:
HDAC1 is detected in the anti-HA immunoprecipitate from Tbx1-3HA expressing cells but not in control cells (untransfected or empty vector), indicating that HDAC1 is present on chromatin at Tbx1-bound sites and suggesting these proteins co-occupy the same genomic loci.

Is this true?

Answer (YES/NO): NO